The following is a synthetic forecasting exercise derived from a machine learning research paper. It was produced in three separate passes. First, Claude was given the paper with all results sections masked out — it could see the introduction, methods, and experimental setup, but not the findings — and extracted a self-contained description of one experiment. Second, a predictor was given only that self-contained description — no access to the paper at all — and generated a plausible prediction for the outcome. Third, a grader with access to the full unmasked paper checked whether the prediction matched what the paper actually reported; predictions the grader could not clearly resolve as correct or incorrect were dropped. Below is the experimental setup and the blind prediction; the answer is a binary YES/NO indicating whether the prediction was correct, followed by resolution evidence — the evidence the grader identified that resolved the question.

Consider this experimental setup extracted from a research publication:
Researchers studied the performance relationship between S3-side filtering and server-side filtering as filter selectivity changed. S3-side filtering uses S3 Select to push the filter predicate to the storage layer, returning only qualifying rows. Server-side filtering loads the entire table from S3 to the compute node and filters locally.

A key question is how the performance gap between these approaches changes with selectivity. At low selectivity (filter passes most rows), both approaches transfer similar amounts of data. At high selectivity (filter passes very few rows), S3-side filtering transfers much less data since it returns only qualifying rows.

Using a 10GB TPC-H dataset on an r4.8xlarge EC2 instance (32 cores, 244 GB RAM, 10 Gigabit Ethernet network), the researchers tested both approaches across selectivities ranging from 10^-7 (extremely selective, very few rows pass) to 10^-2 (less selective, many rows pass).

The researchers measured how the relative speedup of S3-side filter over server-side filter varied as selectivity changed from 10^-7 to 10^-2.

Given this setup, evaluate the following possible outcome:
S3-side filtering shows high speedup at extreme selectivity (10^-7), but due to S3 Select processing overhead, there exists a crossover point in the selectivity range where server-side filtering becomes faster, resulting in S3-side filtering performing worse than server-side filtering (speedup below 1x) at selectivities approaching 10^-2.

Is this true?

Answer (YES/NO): NO